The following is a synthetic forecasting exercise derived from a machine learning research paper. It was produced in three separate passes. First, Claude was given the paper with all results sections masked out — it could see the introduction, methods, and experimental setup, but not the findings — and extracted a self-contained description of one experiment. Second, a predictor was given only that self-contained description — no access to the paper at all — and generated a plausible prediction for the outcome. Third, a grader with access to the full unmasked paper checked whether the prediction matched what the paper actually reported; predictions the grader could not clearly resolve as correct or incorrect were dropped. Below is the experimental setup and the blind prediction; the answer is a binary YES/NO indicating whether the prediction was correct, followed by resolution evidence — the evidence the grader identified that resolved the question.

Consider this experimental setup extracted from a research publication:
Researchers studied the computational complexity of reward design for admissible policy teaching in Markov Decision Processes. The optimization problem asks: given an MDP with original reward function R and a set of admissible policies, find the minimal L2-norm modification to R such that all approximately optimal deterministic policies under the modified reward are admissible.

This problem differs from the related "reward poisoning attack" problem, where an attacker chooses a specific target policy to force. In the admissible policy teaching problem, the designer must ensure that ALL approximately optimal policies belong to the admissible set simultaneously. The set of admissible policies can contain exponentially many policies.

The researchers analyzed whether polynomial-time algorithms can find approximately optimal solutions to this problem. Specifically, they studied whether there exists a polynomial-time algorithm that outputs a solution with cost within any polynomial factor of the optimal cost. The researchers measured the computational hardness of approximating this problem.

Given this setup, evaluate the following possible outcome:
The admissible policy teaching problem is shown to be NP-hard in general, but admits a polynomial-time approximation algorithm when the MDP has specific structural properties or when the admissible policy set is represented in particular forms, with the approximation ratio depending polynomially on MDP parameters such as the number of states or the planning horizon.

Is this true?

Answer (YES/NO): NO